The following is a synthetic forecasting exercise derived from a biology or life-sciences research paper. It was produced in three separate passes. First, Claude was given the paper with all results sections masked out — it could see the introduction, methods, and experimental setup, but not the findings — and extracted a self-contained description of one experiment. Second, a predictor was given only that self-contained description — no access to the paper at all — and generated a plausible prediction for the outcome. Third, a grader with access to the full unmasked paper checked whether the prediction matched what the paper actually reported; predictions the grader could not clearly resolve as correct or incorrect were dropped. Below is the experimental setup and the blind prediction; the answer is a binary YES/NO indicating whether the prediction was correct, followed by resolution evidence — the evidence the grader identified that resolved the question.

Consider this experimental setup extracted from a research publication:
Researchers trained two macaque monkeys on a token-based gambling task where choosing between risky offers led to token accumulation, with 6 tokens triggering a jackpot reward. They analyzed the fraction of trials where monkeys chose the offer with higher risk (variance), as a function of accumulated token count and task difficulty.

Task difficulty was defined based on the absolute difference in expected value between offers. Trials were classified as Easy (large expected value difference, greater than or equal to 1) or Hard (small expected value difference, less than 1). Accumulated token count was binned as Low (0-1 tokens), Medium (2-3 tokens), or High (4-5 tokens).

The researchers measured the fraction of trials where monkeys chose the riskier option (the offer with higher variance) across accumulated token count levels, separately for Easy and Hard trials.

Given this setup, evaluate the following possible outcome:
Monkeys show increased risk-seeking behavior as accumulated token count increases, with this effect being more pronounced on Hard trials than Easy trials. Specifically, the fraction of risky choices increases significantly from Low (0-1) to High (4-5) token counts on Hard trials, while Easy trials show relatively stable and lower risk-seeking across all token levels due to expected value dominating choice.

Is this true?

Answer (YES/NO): NO